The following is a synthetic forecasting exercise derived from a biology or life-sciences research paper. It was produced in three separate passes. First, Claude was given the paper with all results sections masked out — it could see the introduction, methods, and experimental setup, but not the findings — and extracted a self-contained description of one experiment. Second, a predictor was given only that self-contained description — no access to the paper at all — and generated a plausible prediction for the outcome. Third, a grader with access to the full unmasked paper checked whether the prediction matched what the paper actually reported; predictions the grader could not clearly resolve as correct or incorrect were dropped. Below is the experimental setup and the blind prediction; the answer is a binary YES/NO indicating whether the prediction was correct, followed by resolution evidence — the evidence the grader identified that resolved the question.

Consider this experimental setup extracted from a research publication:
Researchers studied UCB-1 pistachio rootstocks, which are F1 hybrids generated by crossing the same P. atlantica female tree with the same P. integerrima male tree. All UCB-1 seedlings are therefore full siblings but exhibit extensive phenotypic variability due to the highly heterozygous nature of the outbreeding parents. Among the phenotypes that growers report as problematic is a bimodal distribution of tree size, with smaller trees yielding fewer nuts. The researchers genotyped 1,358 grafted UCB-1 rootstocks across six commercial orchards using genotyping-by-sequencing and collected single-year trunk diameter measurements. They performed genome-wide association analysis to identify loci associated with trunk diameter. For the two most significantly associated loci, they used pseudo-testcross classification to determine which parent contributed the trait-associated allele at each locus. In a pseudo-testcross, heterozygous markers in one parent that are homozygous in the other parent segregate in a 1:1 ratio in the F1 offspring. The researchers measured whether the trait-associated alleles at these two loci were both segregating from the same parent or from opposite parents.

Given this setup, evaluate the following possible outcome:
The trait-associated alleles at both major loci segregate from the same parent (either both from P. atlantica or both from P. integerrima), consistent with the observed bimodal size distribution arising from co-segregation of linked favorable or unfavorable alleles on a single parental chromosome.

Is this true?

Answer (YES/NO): NO